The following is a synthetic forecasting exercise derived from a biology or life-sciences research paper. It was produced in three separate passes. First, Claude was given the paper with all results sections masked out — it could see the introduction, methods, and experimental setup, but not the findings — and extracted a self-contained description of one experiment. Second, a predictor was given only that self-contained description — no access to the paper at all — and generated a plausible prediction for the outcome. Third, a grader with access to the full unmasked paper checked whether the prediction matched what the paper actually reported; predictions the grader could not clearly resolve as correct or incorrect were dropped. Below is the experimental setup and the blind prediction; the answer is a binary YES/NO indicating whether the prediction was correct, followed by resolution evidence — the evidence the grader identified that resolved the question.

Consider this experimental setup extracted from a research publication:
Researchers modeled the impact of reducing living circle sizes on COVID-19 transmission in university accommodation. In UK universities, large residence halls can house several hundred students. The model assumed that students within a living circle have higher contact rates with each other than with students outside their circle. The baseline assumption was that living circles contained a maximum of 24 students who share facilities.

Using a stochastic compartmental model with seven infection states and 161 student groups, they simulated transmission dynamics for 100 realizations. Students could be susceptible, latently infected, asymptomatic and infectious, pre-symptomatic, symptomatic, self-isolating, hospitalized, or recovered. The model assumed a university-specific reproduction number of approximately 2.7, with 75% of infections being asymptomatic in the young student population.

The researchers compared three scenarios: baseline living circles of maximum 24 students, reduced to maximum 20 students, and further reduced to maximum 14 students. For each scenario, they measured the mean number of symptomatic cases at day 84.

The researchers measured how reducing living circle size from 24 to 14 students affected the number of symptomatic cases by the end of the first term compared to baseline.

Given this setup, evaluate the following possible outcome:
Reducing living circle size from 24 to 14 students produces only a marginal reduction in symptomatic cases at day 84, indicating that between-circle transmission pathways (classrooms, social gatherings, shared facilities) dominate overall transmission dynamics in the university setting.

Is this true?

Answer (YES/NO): YES